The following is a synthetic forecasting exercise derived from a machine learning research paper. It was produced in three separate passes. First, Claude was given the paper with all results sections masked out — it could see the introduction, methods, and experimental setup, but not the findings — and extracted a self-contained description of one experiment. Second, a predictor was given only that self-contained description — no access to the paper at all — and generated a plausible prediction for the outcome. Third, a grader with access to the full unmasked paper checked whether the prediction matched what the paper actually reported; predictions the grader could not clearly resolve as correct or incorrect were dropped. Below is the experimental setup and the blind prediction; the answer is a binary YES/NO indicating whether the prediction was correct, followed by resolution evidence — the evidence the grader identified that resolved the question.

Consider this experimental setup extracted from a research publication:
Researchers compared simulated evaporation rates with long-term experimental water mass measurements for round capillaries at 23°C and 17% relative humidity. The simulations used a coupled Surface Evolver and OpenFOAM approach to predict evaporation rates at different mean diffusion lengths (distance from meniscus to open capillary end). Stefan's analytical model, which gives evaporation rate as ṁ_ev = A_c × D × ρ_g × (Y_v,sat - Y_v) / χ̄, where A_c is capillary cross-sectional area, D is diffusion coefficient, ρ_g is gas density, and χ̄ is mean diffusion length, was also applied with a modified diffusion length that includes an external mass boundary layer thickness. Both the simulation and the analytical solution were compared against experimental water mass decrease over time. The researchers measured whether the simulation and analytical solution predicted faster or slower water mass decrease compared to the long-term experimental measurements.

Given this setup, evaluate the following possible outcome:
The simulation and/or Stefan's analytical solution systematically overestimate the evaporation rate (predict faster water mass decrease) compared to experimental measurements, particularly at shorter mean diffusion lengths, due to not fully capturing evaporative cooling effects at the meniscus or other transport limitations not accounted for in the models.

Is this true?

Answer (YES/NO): NO